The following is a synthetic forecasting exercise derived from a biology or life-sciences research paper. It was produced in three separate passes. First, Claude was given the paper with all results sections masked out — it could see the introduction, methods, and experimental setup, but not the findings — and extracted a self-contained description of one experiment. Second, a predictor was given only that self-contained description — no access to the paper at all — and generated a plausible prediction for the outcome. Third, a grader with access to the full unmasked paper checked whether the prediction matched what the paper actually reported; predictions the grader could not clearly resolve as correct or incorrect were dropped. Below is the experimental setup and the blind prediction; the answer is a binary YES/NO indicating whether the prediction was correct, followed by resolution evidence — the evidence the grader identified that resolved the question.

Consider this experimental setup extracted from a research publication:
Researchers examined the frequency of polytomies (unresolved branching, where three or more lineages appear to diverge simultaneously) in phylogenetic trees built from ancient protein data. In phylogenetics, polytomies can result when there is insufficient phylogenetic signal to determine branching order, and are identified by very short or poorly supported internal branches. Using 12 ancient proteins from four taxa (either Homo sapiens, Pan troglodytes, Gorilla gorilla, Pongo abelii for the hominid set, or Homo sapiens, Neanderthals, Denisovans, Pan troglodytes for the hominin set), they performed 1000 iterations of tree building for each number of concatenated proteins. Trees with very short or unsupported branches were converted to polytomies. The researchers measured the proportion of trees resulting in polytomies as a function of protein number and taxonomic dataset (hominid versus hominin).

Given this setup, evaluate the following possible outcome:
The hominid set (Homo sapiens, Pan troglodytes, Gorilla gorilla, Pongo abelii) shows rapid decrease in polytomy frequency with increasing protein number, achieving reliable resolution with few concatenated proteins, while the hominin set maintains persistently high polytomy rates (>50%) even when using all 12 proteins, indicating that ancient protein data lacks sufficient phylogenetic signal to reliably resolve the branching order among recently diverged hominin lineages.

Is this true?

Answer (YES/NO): NO